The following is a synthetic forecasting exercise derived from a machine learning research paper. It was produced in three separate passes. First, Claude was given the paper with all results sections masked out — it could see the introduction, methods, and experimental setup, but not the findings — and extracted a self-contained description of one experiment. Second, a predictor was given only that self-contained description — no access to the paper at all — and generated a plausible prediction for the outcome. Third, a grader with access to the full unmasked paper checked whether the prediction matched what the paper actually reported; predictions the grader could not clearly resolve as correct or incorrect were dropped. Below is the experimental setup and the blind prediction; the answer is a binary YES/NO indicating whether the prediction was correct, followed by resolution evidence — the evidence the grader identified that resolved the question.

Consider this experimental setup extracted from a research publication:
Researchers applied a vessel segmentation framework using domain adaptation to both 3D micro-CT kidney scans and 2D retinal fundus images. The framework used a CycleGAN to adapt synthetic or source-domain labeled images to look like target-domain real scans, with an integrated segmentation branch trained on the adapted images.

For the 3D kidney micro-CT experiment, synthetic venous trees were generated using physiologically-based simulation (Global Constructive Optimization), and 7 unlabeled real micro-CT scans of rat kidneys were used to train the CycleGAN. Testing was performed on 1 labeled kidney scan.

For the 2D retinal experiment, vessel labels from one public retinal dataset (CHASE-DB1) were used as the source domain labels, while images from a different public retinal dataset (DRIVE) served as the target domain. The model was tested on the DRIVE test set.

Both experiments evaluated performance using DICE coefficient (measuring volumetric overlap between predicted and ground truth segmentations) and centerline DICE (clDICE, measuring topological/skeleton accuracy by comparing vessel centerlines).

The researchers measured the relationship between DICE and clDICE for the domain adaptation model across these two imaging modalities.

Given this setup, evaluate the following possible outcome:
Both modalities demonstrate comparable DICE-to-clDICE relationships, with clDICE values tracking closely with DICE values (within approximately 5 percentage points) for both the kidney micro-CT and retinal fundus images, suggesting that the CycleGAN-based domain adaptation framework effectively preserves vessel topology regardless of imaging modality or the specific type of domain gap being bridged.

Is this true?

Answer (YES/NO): NO